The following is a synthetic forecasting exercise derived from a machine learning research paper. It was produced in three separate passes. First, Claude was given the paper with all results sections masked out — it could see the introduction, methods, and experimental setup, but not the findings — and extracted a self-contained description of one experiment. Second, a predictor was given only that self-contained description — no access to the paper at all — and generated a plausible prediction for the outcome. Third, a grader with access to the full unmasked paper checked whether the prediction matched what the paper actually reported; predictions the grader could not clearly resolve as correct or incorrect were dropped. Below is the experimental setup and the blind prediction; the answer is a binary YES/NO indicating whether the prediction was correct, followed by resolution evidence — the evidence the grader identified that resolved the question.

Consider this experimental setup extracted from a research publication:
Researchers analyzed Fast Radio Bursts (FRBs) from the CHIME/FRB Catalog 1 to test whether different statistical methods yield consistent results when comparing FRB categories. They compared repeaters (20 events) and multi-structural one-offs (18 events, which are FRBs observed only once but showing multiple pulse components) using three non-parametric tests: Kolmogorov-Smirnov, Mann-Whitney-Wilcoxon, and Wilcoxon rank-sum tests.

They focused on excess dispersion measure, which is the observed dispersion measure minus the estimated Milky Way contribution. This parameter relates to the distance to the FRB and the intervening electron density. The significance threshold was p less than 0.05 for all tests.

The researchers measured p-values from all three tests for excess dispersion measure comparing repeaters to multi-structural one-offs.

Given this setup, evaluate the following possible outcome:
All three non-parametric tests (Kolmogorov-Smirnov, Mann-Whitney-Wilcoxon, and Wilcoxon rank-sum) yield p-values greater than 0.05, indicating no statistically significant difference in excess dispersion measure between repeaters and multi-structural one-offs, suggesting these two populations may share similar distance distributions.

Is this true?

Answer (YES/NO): YES